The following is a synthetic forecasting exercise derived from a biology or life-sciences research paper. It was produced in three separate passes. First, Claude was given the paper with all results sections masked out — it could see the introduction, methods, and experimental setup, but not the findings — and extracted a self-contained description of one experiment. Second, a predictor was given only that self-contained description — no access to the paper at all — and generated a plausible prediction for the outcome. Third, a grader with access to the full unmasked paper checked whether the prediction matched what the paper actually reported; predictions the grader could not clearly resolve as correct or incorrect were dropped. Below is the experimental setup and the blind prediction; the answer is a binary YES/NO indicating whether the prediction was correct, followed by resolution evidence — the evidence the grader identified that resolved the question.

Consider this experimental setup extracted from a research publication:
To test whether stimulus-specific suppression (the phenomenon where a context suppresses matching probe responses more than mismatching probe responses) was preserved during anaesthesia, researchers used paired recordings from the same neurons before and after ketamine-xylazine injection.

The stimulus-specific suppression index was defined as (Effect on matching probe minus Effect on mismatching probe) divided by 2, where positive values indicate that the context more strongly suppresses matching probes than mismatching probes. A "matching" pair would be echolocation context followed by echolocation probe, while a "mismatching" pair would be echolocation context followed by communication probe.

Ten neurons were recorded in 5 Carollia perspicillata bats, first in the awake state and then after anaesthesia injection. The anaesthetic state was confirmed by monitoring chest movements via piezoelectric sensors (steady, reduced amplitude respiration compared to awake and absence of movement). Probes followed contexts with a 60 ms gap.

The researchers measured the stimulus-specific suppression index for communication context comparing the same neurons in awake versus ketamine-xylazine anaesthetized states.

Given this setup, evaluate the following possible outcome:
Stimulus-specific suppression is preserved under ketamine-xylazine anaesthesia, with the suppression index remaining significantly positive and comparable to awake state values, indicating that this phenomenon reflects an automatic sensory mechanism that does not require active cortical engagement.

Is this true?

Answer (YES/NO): NO